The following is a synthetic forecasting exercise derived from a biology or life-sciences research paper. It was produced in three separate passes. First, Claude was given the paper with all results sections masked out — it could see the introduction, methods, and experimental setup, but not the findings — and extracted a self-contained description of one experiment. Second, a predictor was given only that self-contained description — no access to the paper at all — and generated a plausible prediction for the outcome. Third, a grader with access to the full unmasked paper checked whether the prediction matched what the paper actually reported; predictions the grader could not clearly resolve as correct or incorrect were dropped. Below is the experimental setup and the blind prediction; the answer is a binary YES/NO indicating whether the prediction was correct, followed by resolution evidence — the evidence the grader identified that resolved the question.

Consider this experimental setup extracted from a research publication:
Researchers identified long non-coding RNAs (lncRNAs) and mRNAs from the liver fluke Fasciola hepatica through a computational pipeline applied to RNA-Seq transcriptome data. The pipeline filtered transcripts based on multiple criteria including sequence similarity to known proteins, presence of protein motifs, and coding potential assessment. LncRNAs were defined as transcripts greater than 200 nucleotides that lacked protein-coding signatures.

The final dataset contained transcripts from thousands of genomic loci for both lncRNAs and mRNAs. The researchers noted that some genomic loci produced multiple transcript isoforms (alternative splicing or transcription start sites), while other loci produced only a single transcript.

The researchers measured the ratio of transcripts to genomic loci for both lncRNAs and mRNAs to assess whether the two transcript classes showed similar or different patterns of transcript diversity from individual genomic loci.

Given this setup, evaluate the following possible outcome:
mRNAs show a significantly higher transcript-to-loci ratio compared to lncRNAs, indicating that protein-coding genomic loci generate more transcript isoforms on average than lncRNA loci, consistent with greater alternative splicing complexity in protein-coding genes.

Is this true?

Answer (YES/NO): YES